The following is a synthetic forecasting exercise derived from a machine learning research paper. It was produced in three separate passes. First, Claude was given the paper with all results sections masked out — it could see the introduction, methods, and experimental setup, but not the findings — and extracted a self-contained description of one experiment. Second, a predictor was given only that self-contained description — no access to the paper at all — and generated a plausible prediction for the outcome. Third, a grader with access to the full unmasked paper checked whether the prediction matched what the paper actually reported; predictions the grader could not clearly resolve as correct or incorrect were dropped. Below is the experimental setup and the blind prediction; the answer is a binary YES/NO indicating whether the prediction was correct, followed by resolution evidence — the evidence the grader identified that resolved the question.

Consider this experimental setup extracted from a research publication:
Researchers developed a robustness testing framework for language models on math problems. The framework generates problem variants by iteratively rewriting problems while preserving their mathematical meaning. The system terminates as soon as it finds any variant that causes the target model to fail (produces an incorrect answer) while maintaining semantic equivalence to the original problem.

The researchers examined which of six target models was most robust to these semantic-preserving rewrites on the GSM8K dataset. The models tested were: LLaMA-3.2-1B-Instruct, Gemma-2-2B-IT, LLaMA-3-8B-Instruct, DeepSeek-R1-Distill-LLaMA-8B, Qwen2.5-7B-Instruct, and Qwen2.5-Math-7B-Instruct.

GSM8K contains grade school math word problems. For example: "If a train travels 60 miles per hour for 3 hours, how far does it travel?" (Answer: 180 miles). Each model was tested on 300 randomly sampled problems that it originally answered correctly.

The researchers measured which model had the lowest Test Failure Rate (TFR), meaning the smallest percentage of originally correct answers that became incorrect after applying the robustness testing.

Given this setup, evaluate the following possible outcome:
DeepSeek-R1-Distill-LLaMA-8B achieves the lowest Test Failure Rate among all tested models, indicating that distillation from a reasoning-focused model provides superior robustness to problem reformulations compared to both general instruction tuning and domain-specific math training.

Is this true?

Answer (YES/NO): NO